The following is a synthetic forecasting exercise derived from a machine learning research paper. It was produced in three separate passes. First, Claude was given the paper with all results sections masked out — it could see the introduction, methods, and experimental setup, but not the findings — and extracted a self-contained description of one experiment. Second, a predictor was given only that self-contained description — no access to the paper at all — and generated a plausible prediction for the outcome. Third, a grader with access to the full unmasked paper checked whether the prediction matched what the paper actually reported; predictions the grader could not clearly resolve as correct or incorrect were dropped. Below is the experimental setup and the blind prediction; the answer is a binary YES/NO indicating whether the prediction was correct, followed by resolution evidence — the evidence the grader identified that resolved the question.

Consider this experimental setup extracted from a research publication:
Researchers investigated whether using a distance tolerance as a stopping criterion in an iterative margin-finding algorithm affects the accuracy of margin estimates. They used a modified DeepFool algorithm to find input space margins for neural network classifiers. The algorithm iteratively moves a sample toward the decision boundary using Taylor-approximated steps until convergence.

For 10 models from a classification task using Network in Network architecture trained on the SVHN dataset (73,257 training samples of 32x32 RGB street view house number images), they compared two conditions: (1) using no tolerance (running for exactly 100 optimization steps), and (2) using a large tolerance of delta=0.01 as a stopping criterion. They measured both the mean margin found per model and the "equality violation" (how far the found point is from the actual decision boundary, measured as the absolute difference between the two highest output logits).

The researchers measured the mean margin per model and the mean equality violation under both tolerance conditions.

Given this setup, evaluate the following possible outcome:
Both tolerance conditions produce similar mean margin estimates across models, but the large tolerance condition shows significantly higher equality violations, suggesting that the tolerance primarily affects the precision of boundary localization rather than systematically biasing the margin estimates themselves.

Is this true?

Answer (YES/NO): YES